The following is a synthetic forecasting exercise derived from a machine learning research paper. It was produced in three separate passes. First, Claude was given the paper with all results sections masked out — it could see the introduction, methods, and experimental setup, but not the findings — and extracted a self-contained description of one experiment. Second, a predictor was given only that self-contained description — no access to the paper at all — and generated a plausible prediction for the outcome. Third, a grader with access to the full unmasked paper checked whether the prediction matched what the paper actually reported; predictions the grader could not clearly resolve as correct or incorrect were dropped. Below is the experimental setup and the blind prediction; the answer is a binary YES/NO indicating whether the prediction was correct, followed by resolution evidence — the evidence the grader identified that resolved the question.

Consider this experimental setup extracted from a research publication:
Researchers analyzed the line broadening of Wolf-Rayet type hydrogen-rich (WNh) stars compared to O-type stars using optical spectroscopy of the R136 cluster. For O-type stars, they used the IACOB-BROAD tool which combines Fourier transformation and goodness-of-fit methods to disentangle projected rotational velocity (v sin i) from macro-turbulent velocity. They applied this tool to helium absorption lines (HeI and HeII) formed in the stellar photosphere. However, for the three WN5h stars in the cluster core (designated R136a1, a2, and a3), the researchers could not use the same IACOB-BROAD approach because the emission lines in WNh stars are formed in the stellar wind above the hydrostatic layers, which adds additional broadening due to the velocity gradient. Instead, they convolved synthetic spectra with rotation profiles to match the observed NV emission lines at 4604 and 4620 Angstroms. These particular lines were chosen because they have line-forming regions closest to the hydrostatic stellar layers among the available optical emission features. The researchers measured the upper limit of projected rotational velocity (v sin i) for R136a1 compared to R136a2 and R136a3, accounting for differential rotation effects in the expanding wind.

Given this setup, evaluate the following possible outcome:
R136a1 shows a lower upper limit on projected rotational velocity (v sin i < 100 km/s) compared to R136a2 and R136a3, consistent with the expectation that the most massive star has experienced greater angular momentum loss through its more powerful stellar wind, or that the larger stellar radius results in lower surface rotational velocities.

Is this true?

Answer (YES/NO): NO